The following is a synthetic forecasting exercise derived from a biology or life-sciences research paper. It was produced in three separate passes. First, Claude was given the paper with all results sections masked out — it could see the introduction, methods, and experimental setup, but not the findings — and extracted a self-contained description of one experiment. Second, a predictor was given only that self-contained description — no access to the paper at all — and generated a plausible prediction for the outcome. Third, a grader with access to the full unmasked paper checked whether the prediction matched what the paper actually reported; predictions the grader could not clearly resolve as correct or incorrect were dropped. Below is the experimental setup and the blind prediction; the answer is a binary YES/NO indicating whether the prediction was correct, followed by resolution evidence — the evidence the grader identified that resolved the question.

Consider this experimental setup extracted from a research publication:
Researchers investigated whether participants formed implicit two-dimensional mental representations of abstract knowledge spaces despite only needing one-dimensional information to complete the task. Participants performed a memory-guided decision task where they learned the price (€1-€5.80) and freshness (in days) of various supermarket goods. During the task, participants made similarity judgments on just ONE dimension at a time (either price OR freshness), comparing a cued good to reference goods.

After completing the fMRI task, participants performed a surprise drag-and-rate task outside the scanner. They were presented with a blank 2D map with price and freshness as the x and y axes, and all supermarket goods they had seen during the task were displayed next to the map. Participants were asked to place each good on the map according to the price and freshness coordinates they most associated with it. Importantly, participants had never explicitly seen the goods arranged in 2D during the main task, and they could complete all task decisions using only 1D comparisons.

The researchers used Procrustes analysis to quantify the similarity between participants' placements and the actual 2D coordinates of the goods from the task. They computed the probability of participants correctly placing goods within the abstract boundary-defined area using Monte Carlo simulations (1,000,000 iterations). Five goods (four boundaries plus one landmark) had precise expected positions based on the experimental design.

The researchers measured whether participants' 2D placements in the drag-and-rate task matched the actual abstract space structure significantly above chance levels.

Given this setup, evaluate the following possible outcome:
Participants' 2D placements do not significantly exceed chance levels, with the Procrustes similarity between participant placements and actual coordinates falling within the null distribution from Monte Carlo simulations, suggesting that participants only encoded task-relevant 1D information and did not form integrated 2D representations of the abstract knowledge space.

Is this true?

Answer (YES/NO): NO